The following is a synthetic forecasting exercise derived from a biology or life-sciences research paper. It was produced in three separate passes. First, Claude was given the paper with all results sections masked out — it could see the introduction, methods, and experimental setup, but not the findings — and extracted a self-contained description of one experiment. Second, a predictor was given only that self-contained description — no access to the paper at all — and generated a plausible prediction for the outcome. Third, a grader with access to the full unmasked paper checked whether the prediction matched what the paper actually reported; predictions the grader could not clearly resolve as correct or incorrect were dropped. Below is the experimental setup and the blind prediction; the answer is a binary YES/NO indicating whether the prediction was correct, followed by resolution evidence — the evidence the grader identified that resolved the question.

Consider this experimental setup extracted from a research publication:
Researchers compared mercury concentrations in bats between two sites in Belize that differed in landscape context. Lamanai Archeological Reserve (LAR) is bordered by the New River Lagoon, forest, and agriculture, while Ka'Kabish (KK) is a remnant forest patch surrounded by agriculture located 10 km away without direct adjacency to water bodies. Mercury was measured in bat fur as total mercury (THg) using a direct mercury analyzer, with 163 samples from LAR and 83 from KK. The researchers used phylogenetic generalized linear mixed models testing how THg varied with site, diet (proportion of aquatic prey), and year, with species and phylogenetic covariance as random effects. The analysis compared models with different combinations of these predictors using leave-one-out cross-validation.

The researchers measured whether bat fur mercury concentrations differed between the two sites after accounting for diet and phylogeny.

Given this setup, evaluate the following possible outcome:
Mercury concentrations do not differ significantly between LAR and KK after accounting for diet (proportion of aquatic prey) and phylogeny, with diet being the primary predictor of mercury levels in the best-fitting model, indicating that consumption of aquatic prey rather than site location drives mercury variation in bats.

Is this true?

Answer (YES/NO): NO